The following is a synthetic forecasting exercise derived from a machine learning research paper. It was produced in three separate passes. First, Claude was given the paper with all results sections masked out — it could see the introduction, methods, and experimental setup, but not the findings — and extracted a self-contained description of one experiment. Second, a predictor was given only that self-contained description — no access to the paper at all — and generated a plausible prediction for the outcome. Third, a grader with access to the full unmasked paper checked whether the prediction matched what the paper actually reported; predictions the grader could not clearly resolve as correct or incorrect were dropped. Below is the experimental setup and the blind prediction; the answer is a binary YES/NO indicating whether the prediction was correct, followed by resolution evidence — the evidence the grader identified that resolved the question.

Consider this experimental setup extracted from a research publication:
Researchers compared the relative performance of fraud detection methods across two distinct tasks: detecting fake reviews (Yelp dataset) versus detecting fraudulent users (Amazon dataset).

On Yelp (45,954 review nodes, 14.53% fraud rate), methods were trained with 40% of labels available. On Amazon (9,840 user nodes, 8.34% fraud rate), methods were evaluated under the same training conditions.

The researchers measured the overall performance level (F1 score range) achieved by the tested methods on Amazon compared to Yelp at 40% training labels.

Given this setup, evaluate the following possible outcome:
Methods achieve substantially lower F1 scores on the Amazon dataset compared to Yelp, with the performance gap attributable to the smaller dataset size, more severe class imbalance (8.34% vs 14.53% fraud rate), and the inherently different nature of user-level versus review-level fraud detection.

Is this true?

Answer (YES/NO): NO